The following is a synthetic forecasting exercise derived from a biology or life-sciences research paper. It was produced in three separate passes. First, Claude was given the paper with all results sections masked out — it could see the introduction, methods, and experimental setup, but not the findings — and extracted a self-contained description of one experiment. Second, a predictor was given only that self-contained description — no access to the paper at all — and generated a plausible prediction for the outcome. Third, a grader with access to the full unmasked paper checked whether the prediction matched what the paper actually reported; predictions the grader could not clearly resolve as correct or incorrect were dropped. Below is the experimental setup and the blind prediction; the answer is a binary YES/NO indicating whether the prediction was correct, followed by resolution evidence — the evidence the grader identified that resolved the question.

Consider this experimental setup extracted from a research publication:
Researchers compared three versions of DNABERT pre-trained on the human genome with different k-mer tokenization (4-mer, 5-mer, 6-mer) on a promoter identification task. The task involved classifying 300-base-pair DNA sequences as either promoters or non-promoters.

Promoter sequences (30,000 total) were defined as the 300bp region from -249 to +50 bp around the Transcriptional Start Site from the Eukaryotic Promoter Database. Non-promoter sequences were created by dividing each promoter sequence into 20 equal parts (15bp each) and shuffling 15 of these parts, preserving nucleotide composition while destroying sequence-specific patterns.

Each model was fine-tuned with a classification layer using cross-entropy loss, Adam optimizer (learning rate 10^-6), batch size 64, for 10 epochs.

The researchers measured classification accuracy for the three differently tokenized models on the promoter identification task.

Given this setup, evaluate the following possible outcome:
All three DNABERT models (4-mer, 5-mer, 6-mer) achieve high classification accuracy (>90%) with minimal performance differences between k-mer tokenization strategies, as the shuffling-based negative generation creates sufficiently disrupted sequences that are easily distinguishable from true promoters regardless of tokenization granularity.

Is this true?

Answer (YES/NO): YES